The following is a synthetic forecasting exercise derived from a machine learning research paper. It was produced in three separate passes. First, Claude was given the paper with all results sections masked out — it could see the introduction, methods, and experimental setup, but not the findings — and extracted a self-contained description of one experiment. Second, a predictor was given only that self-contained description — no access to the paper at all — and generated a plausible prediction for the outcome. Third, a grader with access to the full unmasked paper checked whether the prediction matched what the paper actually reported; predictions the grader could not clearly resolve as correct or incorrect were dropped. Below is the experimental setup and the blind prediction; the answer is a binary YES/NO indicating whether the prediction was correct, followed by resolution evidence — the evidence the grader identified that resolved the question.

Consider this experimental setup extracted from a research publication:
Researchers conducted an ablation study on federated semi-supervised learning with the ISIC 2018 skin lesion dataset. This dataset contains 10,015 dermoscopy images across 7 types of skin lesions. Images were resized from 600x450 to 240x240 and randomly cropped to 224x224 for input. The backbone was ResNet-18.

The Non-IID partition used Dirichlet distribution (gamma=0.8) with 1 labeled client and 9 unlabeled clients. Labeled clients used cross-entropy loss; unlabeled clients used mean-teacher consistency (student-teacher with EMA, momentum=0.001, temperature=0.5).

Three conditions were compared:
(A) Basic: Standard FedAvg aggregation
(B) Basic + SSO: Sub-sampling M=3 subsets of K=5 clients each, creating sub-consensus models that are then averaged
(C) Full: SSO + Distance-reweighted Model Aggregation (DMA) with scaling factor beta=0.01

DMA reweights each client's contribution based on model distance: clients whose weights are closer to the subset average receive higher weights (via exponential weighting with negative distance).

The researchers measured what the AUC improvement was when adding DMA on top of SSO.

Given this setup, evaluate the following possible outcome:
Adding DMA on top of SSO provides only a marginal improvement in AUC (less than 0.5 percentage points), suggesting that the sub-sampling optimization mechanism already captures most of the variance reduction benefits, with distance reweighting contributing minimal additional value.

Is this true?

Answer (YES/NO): NO